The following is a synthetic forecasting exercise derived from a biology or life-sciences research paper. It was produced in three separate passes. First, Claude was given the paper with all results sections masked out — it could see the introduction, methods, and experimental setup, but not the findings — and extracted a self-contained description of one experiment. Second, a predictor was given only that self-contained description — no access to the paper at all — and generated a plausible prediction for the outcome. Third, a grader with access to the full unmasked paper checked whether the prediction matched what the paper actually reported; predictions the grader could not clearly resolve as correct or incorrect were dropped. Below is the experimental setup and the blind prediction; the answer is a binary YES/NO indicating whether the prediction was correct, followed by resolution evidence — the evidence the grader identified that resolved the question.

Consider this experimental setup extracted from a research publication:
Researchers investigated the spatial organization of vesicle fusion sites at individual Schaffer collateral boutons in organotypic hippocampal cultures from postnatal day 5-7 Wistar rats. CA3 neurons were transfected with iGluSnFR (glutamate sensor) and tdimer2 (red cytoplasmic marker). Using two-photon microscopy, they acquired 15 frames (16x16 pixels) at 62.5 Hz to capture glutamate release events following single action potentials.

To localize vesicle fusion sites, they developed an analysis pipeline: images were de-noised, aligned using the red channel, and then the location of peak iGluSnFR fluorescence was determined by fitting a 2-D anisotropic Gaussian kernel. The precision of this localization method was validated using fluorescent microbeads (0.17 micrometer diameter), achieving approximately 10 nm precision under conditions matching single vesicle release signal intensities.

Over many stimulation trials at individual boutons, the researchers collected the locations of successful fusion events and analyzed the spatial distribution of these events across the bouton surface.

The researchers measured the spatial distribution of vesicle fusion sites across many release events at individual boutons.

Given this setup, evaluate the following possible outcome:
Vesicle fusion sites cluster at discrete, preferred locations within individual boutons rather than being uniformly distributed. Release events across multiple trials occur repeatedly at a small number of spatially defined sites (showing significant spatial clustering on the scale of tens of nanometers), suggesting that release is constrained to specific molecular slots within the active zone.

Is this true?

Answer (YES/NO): NO